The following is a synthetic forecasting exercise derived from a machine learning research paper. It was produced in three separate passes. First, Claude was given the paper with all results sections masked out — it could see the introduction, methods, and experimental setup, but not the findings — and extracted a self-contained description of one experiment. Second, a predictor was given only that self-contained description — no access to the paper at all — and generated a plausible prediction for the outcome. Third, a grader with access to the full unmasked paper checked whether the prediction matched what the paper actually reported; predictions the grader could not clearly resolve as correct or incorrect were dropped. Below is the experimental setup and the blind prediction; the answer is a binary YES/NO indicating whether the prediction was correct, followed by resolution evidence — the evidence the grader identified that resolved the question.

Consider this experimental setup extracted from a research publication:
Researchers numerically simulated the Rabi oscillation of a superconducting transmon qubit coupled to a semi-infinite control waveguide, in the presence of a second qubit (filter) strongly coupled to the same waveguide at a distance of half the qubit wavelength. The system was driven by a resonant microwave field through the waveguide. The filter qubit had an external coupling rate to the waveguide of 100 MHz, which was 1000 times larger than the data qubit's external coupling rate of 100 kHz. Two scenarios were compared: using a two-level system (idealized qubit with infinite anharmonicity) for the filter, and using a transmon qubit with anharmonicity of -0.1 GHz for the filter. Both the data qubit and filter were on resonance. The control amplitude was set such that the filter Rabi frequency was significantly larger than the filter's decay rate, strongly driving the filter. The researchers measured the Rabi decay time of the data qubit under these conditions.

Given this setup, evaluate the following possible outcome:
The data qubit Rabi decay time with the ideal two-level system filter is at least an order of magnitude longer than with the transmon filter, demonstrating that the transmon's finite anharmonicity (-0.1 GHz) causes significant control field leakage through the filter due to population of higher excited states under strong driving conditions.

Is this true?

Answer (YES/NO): NO